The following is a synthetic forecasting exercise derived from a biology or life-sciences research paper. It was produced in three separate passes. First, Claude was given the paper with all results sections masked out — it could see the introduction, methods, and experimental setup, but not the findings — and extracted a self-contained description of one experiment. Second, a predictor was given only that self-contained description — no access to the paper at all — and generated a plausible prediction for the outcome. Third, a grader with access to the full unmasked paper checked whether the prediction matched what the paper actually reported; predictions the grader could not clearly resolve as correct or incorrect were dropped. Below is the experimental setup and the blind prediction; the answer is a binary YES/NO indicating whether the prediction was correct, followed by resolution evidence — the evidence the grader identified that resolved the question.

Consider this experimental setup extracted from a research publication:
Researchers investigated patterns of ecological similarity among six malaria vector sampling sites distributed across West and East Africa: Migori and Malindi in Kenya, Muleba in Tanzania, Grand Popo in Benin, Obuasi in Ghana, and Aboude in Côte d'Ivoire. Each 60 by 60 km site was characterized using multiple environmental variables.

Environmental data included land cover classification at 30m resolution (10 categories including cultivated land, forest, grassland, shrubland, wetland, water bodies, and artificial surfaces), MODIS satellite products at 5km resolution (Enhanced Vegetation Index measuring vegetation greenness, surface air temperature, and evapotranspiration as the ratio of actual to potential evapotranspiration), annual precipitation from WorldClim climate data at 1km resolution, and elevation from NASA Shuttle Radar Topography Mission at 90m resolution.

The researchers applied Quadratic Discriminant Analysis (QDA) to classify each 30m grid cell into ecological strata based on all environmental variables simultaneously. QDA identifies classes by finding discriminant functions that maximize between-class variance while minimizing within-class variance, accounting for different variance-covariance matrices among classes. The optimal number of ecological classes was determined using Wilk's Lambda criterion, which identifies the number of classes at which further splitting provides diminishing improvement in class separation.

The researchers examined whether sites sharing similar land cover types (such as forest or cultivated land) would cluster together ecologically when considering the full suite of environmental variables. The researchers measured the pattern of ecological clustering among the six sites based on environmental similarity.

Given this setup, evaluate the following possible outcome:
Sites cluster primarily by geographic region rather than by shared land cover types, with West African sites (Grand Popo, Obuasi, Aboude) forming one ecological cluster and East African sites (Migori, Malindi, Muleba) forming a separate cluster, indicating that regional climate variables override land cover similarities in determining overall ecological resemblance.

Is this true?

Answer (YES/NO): NO